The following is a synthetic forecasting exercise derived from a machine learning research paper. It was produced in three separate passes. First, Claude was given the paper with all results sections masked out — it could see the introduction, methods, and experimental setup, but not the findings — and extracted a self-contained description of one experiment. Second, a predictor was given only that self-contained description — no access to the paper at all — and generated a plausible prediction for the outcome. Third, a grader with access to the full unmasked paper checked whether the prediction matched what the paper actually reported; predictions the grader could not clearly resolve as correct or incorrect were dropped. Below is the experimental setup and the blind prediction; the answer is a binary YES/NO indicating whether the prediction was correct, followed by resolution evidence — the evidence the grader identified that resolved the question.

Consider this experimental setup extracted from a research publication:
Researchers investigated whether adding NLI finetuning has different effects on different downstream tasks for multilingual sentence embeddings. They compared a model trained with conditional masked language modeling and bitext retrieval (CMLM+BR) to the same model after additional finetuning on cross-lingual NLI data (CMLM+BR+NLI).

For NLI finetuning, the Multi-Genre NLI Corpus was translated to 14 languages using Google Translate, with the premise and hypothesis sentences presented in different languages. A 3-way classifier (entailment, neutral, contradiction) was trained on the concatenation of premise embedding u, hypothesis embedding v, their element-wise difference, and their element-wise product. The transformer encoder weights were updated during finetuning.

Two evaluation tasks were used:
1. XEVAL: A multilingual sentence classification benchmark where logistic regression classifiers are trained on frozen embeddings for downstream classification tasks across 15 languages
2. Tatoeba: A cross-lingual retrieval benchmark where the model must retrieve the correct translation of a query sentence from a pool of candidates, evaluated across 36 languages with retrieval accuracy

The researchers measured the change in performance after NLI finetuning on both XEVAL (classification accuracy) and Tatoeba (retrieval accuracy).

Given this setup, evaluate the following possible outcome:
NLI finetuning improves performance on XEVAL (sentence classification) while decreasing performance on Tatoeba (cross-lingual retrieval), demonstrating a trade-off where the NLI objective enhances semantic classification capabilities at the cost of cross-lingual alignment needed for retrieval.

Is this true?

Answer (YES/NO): YES